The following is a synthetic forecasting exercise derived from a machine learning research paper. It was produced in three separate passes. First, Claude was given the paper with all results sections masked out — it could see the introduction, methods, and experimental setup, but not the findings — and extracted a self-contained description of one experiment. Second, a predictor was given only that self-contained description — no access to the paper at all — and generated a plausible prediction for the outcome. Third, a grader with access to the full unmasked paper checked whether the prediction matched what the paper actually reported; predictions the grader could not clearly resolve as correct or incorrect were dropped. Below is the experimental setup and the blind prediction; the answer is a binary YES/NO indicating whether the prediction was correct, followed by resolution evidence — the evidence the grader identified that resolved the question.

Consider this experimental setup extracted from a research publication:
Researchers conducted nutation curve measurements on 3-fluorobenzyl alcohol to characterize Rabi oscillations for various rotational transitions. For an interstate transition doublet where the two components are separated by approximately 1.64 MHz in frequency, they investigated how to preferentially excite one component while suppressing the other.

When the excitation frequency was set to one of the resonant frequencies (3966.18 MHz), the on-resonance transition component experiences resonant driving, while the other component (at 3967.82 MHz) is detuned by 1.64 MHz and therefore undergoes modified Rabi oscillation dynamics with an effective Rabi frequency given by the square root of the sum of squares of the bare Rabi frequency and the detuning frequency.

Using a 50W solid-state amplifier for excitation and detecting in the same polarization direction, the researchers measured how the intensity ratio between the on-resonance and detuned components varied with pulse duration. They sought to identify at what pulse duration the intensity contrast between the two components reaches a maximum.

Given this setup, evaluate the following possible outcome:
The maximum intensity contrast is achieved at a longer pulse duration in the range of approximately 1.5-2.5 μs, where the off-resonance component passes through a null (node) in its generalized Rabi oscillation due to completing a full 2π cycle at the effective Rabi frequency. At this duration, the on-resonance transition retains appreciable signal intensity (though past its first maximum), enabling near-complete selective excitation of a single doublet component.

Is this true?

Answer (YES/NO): NO